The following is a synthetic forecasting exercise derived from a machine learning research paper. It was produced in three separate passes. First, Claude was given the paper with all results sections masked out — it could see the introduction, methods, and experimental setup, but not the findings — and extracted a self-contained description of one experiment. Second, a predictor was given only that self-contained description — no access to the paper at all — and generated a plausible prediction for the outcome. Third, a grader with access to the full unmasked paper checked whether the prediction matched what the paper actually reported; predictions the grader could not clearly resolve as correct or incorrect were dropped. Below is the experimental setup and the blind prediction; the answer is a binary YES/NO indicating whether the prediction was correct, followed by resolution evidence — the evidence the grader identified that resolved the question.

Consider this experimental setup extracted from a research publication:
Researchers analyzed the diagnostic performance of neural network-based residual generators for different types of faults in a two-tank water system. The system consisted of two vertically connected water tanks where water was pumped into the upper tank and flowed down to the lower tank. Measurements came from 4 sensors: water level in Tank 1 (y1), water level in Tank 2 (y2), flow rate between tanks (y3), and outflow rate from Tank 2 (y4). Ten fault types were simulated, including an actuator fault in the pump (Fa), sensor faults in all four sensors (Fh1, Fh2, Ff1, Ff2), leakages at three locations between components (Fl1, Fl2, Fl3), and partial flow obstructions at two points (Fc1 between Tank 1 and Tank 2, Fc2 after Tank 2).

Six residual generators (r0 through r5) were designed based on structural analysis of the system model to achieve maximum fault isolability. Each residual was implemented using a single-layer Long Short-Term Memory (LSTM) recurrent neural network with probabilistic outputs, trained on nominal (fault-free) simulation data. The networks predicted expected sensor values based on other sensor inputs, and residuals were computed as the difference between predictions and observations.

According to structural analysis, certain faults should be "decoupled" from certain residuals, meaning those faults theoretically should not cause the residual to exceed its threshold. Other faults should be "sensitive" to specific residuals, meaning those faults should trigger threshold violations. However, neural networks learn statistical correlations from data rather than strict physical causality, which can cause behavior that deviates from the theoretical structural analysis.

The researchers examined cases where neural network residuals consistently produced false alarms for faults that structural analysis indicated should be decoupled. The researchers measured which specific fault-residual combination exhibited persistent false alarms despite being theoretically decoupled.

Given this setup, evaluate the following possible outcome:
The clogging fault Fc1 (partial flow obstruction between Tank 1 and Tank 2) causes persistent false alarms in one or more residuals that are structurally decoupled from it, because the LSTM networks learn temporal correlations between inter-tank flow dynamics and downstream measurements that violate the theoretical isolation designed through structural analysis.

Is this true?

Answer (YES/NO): NO